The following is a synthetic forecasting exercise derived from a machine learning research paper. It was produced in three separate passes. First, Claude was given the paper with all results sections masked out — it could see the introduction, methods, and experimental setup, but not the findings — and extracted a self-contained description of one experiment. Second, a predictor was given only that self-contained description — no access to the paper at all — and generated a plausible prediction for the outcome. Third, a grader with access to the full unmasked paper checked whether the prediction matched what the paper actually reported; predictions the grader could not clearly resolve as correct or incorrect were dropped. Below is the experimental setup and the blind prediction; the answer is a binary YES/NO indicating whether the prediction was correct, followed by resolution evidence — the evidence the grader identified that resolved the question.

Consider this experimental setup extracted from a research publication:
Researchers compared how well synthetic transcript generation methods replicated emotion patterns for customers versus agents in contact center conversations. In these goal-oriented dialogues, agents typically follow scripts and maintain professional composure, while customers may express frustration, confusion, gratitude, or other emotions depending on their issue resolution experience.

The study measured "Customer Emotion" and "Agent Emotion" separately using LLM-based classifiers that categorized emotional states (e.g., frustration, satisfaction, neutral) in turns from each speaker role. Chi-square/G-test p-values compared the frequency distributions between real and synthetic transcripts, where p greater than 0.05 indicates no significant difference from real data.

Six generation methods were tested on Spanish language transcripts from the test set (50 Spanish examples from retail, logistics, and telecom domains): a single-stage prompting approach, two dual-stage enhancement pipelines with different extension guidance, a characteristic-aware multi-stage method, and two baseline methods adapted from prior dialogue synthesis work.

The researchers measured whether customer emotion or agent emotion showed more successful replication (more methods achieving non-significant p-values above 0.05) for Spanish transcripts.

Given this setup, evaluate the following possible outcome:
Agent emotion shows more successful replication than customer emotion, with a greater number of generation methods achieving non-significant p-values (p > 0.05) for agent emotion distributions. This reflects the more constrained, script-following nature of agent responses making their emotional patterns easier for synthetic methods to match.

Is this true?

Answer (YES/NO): NO